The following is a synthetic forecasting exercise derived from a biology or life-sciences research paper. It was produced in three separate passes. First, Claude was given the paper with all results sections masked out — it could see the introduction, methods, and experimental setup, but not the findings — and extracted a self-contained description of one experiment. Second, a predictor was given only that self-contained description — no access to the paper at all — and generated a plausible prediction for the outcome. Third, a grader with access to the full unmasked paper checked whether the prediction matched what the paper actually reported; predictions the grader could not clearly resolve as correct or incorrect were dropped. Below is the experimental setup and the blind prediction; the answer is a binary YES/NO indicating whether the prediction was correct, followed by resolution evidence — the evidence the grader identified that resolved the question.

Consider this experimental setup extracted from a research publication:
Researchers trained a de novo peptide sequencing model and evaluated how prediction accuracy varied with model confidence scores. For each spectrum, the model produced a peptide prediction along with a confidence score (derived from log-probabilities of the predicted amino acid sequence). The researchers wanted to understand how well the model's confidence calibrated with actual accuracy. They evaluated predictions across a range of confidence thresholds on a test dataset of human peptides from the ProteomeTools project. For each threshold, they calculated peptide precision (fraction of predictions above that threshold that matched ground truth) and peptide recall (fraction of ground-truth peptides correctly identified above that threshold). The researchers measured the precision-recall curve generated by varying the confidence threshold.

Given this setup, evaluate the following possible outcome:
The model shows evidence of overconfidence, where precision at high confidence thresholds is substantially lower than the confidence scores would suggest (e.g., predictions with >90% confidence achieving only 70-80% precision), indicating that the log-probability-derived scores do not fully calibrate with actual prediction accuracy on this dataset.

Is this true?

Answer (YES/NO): NO